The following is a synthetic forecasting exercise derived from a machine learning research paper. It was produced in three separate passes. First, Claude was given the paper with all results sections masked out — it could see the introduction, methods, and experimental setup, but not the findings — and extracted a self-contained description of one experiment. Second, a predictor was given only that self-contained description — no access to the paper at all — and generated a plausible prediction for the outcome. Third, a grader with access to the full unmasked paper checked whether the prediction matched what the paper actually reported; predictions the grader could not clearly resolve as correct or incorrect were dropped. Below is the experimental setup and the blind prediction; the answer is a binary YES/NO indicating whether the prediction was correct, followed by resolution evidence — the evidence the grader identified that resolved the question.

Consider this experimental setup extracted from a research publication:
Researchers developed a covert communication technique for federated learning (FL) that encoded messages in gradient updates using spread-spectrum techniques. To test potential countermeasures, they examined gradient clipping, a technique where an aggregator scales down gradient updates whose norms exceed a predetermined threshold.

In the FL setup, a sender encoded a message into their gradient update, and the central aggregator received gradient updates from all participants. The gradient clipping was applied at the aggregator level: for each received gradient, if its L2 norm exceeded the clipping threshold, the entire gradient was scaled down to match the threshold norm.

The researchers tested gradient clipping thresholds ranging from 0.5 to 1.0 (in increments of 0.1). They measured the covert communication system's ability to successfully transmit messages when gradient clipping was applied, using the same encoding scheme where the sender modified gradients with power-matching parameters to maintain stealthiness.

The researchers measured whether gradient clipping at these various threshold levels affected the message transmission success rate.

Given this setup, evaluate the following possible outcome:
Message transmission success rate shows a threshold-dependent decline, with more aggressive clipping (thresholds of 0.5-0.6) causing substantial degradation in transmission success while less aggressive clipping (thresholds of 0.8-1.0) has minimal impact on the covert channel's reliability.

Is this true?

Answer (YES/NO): NO